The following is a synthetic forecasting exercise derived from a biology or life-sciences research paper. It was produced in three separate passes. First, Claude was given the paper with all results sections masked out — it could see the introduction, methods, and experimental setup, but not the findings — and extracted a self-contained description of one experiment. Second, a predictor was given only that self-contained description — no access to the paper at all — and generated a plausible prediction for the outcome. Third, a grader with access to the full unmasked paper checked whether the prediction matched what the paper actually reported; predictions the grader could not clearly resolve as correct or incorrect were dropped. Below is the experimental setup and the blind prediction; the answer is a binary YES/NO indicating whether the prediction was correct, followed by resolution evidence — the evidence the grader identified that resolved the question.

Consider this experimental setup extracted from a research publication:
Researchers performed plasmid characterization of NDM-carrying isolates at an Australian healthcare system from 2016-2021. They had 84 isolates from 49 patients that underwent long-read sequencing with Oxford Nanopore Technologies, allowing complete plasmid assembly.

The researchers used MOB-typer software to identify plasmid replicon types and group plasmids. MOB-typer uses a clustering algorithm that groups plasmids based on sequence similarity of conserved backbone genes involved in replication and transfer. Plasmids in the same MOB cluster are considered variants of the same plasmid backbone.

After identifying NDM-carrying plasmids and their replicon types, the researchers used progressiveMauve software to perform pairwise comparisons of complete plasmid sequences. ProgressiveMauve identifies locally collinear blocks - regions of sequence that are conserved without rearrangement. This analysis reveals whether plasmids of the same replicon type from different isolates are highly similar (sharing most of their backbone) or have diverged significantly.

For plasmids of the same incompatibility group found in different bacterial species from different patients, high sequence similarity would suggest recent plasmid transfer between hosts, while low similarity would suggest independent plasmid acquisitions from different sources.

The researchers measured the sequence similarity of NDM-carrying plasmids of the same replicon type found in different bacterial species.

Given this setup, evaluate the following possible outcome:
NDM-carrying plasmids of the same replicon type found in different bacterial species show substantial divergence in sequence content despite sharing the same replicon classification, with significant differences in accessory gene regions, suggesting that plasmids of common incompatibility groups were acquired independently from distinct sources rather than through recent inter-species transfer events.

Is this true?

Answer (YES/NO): NO